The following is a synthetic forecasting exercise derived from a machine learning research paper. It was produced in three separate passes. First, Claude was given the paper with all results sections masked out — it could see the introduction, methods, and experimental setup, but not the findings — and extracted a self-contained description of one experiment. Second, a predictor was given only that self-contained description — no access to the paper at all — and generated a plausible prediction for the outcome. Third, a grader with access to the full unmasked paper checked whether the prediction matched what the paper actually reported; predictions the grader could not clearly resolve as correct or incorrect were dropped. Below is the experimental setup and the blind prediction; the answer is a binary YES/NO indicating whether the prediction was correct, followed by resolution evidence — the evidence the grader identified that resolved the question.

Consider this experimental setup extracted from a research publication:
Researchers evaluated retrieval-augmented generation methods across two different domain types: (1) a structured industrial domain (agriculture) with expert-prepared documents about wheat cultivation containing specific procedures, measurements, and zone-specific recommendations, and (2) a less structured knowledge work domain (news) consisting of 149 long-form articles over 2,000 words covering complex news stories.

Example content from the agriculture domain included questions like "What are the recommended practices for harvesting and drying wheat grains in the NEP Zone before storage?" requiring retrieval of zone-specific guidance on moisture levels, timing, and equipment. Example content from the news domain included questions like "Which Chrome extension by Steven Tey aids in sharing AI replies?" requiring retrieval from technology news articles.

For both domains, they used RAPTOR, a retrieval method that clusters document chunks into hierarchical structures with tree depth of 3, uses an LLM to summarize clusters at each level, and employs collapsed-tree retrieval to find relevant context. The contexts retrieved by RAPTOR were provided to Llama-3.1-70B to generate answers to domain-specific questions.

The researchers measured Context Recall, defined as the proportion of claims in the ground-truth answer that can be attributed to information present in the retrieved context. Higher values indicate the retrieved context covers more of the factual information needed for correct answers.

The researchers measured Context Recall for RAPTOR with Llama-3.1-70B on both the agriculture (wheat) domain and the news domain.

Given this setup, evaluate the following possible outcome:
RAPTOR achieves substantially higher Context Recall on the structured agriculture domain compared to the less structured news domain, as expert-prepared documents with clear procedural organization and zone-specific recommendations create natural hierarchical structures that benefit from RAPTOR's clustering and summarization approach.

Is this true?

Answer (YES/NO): NO